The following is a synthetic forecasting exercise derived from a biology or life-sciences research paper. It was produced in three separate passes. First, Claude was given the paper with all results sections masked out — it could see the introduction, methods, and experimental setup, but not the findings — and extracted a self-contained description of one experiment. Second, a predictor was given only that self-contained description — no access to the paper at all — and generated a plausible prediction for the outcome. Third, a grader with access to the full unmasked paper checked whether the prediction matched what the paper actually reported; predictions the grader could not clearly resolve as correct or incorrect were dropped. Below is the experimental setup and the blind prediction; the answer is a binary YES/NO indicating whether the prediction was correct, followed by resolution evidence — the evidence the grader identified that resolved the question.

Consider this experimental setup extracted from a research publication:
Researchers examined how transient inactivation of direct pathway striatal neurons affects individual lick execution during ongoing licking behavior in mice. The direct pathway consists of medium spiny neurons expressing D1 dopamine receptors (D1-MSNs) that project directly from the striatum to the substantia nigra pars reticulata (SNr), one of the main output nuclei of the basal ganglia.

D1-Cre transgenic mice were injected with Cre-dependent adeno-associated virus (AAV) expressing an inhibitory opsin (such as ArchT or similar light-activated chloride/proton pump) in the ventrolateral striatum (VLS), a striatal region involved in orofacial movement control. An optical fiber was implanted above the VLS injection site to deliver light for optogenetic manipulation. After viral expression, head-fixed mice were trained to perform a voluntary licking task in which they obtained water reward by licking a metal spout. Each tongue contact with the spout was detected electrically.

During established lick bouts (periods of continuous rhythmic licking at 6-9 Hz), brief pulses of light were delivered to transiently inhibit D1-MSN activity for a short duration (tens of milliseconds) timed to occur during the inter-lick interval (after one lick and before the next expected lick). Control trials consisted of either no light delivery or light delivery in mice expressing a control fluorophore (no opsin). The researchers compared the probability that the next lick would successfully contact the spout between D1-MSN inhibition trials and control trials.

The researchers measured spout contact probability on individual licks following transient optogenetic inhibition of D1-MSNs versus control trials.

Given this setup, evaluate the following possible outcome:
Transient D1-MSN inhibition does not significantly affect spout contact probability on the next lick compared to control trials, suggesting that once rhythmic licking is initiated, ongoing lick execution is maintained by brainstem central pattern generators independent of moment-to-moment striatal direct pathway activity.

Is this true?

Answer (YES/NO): NO